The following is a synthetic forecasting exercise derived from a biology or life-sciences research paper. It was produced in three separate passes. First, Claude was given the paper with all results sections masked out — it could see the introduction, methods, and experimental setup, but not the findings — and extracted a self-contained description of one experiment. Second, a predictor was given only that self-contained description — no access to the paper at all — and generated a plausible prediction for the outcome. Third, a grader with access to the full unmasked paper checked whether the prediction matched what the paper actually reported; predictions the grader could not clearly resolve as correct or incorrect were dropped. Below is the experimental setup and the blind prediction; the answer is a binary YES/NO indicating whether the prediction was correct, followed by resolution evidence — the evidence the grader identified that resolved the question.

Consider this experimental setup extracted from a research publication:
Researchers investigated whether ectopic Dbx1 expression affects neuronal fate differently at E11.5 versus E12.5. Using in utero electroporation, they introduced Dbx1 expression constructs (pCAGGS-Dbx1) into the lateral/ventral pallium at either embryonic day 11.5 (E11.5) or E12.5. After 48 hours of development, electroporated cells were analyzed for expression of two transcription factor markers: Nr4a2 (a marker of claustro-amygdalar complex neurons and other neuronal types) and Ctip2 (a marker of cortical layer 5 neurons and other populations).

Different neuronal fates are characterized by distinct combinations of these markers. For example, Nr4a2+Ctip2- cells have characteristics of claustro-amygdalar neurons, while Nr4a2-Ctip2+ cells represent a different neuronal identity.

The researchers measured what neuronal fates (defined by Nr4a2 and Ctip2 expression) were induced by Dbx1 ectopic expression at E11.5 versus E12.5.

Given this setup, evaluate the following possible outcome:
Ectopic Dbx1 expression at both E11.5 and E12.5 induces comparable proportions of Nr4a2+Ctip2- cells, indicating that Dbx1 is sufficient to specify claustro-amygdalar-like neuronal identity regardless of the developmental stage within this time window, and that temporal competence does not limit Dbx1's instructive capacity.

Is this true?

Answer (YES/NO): NO